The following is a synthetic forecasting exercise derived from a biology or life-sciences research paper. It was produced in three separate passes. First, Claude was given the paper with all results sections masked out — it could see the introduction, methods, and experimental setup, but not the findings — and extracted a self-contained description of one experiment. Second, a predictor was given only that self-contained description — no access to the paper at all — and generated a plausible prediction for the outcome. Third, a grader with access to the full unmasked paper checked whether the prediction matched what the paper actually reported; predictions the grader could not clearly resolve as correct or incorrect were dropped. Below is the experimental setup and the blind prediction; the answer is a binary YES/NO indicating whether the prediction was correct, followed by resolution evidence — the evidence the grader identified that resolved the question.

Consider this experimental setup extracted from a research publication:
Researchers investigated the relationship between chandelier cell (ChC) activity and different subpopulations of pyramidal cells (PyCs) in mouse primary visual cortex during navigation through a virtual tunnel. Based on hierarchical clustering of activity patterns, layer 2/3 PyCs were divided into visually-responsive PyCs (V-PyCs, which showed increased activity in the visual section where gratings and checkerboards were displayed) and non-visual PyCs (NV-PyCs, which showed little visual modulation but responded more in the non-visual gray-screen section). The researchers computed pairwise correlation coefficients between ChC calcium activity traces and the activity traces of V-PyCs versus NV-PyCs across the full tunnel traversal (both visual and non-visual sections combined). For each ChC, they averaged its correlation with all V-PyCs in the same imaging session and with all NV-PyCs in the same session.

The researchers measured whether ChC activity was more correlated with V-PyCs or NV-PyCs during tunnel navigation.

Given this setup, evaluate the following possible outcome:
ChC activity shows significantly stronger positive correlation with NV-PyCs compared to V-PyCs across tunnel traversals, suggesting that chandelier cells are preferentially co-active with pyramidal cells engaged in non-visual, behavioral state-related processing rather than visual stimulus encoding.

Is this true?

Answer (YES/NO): YES